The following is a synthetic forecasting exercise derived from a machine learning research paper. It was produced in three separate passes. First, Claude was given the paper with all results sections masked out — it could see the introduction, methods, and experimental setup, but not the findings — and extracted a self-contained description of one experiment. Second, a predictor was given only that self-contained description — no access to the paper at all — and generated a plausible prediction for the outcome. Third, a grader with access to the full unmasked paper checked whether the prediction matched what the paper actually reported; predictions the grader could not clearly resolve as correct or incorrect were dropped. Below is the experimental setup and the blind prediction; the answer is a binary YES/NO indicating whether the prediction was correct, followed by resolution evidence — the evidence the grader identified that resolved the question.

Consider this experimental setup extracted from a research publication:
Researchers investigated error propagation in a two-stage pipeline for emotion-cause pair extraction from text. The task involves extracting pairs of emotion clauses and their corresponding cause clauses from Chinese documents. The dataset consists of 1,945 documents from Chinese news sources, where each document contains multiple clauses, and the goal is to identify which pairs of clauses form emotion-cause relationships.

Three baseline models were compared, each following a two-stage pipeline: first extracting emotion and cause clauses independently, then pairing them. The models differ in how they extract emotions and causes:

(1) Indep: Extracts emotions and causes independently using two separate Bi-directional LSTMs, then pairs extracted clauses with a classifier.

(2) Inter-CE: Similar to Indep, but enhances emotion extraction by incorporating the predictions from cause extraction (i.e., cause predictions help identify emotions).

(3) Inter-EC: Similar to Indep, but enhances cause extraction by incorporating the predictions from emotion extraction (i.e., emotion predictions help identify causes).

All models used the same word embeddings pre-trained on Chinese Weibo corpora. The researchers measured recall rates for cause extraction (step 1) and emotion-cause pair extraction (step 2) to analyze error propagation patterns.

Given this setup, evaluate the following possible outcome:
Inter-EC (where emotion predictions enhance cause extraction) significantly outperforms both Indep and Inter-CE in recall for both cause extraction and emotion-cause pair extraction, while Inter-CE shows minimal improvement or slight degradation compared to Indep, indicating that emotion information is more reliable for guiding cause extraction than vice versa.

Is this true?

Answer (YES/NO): YES